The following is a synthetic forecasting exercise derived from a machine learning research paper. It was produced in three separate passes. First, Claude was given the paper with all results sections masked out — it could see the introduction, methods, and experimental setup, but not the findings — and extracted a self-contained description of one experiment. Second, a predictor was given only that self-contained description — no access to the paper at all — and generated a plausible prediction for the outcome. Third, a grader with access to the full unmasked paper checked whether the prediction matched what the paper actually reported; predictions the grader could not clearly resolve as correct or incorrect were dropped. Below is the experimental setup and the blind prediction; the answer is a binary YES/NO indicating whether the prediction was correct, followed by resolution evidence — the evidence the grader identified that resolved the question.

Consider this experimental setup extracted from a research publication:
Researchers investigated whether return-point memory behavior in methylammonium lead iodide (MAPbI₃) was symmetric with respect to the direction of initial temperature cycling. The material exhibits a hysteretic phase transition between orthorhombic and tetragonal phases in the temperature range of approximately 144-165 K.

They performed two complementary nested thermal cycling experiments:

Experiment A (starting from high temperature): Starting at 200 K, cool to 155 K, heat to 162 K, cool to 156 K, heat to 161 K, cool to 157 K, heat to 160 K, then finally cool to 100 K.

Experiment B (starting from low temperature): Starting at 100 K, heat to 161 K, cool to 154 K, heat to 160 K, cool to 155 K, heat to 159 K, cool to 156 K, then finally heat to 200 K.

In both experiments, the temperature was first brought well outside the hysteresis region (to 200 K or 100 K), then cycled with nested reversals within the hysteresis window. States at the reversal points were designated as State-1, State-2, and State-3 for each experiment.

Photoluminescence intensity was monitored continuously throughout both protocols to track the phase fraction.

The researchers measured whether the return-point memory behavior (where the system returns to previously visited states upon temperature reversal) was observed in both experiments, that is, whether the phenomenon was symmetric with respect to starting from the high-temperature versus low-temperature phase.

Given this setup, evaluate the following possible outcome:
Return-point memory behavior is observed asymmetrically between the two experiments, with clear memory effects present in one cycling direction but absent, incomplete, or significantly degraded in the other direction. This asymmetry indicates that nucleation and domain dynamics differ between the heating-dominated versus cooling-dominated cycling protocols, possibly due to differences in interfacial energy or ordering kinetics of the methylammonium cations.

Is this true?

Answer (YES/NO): NO